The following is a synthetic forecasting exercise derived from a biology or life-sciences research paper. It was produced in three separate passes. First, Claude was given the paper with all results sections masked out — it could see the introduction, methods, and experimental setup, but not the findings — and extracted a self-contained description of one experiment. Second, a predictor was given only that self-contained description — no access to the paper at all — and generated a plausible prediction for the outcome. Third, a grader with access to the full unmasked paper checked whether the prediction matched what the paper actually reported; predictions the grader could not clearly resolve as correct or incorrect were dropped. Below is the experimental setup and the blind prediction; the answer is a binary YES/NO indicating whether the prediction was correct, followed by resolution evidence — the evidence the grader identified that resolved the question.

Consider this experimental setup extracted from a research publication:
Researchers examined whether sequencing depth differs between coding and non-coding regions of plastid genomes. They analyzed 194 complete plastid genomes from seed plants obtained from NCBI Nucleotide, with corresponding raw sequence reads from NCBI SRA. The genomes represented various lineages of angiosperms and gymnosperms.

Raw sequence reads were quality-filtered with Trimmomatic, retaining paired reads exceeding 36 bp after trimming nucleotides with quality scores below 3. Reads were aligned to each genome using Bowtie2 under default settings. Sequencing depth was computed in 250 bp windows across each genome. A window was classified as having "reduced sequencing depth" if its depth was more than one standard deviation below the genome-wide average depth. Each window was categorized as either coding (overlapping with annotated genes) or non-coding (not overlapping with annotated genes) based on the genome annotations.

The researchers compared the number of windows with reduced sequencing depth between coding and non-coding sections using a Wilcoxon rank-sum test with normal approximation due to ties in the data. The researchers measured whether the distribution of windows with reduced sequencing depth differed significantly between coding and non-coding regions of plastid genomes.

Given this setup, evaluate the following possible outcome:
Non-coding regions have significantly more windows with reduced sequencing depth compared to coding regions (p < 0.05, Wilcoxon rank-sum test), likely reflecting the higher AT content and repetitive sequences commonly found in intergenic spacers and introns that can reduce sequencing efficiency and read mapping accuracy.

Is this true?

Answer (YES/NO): NO